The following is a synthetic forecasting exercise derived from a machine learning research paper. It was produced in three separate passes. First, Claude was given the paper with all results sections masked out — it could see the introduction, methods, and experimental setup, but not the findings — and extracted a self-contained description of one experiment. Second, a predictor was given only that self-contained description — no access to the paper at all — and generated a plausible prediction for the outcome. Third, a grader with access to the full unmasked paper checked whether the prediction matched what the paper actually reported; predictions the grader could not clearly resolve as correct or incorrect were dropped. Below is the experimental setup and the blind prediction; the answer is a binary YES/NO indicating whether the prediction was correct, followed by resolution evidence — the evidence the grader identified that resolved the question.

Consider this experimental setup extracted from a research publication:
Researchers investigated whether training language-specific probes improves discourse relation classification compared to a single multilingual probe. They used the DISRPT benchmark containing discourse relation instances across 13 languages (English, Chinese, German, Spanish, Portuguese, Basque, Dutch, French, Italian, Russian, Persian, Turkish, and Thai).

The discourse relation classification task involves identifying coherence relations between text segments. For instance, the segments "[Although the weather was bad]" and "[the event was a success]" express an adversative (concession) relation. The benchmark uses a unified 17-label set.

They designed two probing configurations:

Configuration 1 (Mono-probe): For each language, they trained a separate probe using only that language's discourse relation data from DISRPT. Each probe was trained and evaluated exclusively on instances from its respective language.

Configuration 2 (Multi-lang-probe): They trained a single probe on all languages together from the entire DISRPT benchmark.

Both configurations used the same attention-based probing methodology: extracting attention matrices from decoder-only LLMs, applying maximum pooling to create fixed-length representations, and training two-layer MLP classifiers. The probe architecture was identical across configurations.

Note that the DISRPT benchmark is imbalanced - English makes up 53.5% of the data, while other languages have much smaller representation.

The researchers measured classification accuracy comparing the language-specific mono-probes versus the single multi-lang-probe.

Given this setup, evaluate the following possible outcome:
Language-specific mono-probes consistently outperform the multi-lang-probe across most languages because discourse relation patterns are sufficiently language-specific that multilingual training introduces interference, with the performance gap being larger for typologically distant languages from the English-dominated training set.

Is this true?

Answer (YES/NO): NO